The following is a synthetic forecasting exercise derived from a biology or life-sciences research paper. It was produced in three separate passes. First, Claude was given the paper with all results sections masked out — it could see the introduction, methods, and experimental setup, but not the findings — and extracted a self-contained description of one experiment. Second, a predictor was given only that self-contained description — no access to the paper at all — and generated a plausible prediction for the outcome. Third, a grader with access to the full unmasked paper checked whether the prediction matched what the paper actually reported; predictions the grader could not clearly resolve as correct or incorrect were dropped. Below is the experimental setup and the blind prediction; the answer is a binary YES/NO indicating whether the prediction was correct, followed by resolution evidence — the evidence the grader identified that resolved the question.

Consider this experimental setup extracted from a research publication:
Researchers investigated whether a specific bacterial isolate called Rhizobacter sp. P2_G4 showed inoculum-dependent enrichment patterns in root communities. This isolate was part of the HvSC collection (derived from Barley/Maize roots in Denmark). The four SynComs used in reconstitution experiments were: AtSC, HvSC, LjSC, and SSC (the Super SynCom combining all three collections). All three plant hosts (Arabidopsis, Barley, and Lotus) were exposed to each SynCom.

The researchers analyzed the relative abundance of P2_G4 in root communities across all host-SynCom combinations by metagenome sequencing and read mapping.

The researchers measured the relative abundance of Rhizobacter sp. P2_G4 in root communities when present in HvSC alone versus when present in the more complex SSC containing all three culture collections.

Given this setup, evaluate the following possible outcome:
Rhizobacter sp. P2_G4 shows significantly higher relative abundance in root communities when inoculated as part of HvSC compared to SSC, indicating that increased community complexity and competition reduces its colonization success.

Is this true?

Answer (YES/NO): YES